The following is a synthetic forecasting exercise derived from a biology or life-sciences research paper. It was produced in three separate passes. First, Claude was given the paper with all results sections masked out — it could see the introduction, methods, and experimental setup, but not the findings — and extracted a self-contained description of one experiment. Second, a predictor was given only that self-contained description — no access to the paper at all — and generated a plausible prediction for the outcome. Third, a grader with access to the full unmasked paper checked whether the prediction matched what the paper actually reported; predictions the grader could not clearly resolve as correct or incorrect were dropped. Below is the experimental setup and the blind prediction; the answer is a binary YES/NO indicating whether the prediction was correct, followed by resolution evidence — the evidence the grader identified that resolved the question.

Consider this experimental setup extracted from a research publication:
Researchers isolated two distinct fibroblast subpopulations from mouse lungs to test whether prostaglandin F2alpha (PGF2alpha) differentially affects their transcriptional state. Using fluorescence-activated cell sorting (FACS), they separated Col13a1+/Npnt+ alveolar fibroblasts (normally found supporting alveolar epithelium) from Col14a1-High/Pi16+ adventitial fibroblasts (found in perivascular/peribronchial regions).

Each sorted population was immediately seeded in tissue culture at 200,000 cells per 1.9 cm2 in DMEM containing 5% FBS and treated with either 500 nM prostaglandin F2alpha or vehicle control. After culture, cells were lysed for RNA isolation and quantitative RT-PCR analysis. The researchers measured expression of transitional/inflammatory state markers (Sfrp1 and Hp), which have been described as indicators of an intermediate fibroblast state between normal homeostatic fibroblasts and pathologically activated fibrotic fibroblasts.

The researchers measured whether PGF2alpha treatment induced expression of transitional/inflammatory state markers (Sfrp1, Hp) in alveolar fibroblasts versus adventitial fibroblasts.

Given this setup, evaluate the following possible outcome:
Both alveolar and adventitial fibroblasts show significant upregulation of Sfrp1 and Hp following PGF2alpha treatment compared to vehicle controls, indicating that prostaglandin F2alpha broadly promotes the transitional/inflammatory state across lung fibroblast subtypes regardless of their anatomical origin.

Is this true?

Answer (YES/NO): NO